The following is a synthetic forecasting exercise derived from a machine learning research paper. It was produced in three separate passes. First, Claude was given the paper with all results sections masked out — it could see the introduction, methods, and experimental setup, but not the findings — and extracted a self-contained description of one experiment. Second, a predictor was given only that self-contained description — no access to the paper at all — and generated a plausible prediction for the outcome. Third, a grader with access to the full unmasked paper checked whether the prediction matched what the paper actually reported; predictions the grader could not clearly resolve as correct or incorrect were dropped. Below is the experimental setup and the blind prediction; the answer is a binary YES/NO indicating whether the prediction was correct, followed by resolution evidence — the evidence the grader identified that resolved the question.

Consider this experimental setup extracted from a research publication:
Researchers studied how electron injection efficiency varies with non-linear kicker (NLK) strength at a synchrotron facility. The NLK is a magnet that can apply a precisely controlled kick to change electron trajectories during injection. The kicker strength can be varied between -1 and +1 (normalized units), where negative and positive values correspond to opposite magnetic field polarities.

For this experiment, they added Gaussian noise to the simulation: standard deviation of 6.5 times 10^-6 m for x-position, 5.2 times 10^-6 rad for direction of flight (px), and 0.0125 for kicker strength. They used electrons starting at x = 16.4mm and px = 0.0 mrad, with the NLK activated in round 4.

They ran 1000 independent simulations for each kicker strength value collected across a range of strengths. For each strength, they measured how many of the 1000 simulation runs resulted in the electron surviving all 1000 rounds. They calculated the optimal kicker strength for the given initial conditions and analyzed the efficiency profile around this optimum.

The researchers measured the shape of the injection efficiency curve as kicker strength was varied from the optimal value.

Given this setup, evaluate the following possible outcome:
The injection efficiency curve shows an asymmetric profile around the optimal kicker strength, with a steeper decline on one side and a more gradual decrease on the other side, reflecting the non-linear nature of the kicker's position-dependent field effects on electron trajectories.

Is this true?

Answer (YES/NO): NO